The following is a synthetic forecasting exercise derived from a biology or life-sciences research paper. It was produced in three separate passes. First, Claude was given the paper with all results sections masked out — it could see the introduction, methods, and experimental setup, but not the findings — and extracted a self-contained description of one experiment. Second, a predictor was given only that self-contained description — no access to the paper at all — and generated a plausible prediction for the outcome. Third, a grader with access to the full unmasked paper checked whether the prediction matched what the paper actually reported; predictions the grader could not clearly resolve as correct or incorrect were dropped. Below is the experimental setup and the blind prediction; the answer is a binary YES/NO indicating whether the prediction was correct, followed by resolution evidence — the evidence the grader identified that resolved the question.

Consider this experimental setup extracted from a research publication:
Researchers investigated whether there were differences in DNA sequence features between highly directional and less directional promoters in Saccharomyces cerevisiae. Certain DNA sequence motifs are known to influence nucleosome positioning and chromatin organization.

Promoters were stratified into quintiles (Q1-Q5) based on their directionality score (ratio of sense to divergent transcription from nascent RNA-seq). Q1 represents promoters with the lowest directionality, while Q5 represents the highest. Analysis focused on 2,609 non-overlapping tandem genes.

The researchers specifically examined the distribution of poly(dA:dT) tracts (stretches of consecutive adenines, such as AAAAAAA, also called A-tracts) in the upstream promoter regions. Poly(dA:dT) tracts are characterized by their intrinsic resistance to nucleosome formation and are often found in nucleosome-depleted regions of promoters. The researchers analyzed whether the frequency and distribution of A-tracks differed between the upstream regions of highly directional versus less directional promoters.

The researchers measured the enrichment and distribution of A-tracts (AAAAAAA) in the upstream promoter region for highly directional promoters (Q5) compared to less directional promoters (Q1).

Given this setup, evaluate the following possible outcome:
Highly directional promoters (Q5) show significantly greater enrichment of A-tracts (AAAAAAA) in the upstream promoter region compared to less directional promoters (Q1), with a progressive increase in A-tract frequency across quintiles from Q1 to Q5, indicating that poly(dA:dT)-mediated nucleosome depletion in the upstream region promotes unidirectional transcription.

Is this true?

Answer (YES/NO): NO